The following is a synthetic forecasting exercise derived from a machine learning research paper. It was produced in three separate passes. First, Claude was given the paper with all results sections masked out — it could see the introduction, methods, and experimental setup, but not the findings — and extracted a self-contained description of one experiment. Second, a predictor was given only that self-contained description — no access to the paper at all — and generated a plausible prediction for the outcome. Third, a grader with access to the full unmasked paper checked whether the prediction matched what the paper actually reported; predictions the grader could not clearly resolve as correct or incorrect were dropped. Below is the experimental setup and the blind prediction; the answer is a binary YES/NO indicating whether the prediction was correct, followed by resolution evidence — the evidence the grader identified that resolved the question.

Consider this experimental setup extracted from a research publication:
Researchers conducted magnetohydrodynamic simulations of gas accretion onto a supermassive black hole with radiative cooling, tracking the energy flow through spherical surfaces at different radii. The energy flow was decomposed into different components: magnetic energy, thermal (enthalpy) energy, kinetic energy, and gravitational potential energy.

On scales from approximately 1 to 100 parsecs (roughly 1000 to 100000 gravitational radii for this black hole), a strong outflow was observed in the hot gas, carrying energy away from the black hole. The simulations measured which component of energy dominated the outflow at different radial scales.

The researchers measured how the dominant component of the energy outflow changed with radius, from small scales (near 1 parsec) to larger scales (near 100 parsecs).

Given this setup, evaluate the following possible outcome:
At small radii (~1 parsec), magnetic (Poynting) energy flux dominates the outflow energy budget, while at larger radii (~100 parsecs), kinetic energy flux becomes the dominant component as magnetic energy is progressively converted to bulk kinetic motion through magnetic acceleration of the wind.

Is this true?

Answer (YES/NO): NO